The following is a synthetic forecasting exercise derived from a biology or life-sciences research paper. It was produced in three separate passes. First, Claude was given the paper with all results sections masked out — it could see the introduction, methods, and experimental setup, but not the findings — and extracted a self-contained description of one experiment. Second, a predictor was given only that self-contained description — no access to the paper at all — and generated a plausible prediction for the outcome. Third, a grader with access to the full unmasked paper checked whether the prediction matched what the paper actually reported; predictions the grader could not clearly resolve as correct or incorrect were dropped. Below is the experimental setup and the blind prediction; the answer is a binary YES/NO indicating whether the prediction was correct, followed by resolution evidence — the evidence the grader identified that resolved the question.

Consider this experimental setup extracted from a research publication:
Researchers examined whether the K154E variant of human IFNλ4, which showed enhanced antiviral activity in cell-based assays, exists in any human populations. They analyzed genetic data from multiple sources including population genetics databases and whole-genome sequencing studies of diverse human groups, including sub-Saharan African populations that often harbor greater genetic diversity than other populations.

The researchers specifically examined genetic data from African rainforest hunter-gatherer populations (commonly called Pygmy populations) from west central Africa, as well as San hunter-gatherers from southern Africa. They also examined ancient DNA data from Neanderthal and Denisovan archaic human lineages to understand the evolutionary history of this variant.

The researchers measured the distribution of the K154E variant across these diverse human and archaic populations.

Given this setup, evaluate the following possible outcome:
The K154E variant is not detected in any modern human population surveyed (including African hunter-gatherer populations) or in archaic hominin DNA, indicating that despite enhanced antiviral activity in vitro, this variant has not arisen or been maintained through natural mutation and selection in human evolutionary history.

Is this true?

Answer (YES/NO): NO